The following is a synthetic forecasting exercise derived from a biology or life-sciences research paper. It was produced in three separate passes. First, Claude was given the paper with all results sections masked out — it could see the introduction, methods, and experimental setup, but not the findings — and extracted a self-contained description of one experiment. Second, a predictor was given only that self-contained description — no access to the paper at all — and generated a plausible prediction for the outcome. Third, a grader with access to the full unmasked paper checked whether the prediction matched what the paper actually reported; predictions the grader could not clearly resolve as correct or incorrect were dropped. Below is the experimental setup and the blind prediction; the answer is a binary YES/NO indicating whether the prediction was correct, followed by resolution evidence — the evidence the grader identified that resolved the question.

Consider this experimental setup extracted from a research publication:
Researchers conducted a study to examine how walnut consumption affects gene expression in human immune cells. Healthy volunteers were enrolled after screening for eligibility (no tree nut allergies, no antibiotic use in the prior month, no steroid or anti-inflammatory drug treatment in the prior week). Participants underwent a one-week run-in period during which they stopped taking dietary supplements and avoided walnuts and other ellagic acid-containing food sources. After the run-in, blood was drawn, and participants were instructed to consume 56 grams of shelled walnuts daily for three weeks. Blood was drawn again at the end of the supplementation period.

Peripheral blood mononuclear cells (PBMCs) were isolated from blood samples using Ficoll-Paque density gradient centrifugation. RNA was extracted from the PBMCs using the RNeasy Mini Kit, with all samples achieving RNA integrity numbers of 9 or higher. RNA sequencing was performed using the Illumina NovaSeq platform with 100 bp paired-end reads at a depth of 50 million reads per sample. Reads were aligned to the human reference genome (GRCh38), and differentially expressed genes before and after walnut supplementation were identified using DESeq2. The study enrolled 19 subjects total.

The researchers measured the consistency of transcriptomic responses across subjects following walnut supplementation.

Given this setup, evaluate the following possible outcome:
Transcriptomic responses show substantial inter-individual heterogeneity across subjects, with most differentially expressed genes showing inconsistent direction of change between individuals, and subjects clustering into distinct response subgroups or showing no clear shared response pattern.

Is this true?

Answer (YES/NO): NO